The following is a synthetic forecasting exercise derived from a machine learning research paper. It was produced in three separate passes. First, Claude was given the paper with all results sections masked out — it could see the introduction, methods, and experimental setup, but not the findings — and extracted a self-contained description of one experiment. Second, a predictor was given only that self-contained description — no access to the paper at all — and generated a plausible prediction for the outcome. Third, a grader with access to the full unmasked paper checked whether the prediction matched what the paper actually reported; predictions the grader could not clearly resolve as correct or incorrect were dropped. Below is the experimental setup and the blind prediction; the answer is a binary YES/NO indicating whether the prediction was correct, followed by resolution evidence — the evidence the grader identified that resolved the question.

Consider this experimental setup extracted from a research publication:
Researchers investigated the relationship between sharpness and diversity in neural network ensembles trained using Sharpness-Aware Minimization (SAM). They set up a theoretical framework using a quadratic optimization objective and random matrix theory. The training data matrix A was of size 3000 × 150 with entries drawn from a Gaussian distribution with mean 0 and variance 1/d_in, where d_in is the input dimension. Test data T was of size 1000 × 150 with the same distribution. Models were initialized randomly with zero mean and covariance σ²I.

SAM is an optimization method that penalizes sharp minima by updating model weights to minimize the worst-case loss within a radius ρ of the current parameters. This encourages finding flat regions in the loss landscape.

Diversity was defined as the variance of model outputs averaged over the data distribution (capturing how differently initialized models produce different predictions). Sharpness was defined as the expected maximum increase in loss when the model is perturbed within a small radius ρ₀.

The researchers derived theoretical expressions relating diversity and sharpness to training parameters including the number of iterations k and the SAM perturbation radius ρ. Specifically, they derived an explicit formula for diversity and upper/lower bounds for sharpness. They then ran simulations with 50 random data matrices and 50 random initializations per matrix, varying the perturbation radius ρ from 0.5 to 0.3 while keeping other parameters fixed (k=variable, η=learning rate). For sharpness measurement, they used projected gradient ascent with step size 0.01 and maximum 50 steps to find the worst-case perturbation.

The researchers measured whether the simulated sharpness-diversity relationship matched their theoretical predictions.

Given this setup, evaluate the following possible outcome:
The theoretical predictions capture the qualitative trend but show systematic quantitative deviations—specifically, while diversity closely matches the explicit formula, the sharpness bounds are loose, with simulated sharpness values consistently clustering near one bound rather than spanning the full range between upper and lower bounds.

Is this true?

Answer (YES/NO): NO